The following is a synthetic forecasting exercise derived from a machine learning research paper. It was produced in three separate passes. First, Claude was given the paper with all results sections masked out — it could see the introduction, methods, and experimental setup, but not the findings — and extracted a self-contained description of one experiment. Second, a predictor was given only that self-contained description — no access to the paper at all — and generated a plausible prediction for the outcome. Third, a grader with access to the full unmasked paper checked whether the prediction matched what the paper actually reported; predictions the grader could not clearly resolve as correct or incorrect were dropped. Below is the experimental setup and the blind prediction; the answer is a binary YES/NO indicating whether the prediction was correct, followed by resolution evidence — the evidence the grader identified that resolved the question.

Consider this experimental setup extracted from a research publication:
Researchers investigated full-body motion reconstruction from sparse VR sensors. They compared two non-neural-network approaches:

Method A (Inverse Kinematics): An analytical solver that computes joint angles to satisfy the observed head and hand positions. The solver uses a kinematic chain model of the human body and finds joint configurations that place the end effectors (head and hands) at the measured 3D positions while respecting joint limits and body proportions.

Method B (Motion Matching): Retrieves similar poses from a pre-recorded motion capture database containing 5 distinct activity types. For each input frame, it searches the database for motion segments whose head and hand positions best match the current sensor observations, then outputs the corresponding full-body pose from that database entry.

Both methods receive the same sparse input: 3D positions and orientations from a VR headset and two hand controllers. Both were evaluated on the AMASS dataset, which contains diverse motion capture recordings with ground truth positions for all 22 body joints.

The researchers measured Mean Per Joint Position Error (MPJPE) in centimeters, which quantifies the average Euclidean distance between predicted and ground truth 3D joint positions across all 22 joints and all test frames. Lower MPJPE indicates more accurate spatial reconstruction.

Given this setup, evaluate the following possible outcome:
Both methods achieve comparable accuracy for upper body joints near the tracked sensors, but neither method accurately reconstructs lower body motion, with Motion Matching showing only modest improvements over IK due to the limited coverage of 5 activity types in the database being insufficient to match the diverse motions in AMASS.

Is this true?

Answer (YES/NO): NO